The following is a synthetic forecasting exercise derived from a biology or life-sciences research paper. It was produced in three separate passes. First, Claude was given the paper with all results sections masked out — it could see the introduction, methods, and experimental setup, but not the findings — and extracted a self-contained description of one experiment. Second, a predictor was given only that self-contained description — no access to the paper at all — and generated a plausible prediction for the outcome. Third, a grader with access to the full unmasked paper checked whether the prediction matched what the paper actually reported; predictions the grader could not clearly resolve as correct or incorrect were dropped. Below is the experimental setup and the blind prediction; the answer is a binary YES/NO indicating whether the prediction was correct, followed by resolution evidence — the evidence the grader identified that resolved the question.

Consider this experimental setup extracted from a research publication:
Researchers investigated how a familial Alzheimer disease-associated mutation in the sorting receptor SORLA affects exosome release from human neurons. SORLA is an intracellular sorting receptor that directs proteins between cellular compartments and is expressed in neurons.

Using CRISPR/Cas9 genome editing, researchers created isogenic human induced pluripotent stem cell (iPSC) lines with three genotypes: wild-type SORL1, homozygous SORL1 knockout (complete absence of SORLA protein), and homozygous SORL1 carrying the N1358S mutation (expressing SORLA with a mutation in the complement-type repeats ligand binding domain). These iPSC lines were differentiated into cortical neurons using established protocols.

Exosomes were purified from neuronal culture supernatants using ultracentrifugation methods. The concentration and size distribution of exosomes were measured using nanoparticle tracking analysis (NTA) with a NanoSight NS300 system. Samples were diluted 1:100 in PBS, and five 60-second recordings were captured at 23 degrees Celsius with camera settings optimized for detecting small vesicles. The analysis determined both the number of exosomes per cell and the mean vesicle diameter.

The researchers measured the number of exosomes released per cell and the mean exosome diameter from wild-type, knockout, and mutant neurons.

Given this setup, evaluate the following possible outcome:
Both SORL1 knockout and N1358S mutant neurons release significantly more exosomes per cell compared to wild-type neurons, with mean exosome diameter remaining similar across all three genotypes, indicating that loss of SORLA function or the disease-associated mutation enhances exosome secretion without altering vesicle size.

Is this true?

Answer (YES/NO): NO